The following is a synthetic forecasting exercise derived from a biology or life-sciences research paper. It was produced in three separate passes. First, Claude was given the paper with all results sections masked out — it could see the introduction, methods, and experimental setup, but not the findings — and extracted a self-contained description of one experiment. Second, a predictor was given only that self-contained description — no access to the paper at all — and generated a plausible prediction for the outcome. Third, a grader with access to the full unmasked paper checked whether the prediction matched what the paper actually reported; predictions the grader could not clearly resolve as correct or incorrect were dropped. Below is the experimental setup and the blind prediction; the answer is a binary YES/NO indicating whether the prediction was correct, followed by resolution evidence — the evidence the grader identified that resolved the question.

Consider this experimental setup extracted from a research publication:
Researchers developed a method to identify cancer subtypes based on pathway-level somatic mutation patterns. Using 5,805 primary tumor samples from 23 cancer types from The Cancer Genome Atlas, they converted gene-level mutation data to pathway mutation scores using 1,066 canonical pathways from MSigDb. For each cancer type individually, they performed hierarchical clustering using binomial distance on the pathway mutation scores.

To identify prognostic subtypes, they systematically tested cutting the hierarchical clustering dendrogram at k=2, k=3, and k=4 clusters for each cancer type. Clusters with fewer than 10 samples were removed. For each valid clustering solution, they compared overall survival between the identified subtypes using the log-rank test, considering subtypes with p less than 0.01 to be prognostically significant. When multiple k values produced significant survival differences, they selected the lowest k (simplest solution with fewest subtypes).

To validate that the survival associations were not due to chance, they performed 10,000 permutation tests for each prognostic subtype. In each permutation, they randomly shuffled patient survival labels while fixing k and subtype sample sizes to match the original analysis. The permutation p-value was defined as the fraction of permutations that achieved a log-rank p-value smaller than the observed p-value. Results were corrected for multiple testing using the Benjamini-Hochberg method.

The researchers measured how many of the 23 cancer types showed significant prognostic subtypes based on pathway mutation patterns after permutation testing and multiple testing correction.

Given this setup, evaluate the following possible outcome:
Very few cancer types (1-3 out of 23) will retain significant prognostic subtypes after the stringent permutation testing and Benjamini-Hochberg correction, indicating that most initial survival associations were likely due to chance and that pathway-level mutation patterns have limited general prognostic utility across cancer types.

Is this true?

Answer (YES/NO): YES